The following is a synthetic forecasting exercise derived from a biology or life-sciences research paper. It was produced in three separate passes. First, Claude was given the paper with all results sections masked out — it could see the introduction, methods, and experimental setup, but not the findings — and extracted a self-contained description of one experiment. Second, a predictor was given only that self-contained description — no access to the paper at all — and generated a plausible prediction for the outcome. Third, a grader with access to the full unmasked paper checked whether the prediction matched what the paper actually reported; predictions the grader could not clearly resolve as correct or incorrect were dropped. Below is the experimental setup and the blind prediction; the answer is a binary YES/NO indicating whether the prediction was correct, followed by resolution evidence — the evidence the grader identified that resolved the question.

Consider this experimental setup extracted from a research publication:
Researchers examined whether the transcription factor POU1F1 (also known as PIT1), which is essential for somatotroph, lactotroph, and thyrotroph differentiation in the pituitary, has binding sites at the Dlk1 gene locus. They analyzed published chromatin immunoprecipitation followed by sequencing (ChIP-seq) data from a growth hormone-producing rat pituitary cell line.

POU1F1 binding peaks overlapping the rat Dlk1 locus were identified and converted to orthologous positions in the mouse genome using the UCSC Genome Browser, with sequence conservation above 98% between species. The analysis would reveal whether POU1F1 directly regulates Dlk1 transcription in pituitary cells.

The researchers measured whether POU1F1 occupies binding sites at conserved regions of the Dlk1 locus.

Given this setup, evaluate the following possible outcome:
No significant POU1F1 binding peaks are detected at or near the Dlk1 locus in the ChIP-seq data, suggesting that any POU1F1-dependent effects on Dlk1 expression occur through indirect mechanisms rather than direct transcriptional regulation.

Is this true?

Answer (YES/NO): NO